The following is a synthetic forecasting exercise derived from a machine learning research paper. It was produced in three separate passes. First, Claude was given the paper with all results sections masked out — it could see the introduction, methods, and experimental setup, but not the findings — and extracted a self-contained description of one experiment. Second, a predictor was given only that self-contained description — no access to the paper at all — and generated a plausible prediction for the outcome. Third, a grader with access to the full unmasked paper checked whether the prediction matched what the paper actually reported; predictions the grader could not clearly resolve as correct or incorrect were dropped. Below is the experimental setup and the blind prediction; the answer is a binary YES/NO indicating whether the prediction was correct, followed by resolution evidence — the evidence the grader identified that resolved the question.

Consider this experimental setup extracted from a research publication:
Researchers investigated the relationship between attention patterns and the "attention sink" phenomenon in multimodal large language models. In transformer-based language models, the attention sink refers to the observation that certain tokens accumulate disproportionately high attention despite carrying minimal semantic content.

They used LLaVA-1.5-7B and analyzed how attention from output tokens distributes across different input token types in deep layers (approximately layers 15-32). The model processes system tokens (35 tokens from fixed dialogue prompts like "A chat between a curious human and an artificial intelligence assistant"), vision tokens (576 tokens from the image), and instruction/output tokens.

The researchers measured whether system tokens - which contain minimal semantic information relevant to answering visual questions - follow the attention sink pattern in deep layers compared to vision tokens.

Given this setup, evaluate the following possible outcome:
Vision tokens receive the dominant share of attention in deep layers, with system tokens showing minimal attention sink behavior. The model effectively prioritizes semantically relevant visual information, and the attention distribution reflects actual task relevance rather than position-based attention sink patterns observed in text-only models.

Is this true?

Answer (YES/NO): NO